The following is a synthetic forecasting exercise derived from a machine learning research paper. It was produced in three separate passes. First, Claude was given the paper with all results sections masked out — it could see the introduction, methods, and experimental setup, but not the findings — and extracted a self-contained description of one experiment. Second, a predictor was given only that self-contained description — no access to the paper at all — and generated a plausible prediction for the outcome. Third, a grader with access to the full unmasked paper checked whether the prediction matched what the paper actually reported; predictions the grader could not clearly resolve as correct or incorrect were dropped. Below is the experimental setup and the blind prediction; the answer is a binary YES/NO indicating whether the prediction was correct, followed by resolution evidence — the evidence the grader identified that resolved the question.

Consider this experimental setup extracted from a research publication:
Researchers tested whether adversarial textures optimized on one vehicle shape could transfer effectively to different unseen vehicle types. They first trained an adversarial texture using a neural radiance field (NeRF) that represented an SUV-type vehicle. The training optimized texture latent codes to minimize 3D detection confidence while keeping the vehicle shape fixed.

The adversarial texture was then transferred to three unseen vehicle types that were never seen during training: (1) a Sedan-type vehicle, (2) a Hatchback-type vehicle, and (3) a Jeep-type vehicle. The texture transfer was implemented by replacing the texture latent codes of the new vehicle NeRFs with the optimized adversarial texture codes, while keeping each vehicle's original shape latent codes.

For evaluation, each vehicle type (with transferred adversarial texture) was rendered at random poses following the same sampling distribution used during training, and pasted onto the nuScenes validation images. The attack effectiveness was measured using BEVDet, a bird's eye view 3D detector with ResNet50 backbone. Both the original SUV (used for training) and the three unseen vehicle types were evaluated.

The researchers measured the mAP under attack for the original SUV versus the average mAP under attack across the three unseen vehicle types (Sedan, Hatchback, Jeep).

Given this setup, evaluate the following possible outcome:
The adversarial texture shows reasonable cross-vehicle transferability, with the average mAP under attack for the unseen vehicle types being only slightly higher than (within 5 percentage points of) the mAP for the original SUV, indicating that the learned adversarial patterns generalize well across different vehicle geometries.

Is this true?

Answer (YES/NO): YES